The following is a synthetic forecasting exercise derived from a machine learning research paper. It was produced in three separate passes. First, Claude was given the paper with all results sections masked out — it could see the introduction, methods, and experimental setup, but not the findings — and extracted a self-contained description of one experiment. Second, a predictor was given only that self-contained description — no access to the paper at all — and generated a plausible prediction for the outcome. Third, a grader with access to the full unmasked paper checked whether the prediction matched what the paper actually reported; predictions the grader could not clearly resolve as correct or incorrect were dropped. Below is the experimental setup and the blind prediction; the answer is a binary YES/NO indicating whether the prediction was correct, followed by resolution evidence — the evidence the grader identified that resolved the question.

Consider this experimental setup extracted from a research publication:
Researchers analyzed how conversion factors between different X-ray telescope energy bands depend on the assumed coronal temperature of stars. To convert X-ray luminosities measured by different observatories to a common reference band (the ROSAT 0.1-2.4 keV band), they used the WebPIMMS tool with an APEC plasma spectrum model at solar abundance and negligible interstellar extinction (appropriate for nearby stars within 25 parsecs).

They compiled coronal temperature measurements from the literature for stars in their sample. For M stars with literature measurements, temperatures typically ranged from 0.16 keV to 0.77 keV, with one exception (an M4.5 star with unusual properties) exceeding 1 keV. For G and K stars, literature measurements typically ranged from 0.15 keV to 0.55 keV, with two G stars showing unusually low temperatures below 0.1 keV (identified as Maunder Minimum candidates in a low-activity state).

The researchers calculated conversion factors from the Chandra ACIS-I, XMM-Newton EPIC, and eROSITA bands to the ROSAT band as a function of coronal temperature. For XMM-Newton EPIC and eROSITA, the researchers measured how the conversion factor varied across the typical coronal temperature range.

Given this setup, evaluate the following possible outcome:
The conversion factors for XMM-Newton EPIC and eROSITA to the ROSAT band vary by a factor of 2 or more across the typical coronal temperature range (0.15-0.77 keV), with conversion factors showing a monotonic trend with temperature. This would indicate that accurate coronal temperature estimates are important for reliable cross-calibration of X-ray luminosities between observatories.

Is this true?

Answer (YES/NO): NO